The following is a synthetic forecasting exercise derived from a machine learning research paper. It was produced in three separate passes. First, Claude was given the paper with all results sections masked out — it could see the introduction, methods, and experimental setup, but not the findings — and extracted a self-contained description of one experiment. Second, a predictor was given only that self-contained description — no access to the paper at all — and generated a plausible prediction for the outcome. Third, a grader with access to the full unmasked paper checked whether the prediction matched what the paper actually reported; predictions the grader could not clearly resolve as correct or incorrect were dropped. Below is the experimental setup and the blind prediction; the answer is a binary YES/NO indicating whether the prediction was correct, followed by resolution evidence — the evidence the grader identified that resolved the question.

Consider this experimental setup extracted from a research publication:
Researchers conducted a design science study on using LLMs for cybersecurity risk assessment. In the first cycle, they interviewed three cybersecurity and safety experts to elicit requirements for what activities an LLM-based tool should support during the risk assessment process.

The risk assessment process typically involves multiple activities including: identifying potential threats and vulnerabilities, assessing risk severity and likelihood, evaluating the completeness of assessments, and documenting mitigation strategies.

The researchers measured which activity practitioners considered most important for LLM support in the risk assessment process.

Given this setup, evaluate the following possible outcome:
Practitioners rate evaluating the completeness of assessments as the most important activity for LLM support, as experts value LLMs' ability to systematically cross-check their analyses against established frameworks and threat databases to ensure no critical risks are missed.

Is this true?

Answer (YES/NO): NO